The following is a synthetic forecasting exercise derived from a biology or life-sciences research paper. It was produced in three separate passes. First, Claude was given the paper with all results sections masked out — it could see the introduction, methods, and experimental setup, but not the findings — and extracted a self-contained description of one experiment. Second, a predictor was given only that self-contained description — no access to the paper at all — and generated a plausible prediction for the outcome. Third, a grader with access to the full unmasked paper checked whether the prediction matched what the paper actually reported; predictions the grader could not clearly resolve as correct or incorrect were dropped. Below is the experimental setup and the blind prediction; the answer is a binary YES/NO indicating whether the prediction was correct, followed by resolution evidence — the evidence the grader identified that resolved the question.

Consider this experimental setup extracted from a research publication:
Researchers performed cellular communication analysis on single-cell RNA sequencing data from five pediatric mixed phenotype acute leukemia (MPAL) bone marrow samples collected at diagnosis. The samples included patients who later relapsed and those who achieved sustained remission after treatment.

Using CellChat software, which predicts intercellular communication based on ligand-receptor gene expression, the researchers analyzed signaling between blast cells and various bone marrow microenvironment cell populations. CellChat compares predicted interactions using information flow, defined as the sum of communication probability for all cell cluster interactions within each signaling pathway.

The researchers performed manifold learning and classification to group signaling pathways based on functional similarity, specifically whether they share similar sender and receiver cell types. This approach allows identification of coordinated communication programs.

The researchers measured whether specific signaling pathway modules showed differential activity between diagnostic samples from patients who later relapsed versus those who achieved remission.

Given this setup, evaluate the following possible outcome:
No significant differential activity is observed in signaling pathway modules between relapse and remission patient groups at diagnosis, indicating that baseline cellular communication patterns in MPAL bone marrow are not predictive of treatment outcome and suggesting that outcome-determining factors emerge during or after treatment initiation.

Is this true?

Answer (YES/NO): NO